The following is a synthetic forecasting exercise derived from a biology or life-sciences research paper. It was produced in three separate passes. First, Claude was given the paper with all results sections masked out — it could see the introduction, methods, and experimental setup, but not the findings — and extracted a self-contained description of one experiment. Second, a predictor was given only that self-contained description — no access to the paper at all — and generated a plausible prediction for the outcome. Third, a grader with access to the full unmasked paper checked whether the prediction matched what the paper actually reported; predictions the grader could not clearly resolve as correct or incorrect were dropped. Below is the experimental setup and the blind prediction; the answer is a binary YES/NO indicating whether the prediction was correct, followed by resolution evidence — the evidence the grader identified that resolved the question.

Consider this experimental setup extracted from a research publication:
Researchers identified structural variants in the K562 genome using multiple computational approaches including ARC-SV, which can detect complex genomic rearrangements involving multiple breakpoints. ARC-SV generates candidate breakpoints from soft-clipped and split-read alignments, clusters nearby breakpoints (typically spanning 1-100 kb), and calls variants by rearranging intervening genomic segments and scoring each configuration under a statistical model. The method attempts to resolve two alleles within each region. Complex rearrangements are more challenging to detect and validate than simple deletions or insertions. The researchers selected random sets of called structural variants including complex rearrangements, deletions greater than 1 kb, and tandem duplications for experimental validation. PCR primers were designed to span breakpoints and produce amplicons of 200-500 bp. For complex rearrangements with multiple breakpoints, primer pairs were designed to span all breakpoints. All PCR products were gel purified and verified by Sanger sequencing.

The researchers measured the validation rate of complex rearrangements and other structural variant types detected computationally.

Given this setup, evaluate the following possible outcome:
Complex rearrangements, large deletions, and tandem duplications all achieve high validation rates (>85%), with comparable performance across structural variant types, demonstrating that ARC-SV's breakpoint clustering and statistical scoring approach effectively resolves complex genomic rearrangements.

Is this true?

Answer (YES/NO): NO